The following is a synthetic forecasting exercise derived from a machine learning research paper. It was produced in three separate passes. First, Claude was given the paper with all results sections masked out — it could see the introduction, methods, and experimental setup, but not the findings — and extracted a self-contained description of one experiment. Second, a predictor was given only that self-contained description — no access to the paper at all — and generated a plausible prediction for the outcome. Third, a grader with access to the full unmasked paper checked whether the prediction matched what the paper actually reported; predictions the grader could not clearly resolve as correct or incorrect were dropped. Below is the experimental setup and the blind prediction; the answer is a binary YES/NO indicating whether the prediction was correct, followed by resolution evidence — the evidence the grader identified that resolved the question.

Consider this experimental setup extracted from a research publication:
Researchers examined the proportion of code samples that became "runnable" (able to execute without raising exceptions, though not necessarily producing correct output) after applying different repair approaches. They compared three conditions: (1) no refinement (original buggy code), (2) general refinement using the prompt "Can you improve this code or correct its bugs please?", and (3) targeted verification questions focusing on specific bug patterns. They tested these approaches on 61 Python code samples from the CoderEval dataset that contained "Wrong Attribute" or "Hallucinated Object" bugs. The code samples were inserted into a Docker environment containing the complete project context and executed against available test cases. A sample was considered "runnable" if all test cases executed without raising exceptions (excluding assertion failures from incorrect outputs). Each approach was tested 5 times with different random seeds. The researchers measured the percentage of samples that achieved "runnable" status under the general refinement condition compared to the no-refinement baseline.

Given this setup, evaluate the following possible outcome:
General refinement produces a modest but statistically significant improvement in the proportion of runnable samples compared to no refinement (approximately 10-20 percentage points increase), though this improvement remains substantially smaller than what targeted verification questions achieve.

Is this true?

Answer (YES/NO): NO